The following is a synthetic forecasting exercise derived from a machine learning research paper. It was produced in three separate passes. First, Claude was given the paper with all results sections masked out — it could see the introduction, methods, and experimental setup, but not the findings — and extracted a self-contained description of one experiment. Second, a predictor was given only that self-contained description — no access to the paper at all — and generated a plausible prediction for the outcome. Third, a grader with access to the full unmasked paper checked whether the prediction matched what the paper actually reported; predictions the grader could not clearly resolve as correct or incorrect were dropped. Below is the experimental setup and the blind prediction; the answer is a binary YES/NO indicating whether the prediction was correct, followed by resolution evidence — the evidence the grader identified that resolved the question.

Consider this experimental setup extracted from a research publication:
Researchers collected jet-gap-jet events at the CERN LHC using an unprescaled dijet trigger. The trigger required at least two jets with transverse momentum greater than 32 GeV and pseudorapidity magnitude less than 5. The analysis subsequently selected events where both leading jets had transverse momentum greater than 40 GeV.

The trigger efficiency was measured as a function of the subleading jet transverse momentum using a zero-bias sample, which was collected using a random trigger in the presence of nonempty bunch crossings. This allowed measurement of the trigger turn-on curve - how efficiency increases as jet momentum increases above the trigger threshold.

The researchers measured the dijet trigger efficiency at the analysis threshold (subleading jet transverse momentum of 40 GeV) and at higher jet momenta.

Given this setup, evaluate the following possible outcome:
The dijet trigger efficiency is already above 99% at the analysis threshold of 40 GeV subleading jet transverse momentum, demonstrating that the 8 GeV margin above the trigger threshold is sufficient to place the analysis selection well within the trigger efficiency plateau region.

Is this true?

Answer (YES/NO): NO